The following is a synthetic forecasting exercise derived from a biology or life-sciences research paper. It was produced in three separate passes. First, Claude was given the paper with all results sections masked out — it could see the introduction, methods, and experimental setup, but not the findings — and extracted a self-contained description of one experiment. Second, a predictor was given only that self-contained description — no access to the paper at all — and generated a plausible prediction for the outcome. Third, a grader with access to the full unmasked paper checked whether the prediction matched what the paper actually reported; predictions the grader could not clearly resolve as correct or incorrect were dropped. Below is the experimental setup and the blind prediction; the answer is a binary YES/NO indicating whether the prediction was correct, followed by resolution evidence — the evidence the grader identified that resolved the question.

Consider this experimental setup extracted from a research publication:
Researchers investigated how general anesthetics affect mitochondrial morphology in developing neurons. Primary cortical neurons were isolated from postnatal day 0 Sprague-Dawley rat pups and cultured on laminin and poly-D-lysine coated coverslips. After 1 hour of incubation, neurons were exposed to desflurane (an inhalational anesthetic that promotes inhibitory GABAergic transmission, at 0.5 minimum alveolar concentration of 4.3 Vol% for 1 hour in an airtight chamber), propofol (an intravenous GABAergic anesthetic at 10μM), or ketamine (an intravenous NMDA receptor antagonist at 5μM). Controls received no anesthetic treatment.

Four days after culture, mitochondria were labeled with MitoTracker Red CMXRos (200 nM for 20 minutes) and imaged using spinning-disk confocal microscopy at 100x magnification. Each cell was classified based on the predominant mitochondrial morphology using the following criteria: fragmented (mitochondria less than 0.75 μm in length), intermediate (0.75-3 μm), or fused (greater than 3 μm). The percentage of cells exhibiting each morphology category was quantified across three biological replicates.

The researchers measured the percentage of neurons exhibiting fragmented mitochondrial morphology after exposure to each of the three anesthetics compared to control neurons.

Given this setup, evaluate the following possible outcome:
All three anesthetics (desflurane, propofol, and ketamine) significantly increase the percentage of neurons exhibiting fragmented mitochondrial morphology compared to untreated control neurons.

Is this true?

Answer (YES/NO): YES